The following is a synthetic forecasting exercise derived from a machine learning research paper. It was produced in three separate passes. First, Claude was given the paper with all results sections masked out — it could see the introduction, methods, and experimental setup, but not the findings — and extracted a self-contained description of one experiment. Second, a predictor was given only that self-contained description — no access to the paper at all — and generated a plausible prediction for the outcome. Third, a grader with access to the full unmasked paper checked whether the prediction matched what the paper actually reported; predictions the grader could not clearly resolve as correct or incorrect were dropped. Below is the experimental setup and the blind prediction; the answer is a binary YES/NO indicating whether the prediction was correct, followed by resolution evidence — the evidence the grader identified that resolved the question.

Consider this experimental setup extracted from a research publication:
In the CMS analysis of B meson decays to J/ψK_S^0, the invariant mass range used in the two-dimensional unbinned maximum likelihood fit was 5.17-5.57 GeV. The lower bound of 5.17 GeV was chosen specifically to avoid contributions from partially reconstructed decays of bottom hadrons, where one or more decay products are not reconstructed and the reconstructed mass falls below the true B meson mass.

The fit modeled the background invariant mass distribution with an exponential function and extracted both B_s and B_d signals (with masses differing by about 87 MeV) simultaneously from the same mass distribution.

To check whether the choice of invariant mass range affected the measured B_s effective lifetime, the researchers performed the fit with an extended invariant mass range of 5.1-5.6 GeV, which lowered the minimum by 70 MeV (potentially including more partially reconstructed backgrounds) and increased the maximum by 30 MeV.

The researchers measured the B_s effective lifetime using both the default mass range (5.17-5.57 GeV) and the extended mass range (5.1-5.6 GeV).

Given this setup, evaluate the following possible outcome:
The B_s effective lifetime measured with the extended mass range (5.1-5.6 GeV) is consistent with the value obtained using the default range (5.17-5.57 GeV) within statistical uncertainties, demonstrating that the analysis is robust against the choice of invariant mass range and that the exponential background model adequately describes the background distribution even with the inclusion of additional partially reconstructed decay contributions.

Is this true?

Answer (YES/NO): YES